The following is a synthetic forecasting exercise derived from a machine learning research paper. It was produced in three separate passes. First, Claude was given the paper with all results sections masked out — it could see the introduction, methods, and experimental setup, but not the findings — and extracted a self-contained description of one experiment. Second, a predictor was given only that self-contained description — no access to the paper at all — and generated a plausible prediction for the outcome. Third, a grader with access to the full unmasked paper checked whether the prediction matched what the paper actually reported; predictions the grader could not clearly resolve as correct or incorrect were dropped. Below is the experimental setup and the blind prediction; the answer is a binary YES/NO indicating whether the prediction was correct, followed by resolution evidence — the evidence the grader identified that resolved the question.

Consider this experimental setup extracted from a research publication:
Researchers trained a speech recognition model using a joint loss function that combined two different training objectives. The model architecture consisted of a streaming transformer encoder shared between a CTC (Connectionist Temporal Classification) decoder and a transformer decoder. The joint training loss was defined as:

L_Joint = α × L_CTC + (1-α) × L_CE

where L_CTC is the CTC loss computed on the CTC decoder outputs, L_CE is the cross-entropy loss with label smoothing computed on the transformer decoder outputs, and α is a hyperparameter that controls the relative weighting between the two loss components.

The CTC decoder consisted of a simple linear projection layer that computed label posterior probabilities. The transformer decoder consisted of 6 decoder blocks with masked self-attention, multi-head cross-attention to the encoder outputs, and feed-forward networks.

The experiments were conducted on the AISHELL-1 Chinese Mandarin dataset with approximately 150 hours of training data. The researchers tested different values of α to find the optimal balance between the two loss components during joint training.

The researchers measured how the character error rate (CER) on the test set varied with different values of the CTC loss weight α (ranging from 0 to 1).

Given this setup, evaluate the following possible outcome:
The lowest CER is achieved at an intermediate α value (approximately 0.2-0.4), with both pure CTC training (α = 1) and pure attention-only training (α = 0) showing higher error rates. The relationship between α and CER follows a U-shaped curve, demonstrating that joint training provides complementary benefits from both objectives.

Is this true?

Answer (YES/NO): NO